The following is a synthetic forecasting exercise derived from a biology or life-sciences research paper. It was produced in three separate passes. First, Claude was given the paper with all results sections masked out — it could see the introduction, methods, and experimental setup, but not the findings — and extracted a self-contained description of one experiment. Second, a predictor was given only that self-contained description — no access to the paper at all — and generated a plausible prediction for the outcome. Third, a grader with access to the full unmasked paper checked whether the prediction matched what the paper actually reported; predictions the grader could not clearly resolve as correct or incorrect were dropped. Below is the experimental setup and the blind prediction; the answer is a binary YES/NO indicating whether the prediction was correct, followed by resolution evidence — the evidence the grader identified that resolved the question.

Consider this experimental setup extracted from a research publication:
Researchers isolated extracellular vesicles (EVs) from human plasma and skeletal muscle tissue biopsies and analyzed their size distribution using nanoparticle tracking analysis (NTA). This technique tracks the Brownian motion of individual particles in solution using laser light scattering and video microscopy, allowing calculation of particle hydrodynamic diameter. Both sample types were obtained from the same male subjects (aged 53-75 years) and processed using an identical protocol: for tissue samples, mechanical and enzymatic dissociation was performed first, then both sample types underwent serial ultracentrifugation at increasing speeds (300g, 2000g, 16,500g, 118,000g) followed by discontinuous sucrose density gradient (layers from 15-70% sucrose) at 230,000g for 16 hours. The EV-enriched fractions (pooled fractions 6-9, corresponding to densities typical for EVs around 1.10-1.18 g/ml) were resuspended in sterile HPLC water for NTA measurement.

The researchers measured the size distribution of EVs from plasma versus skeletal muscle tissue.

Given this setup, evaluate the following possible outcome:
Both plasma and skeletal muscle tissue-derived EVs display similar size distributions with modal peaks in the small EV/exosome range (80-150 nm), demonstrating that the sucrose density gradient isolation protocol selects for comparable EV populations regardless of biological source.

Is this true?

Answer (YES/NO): NO